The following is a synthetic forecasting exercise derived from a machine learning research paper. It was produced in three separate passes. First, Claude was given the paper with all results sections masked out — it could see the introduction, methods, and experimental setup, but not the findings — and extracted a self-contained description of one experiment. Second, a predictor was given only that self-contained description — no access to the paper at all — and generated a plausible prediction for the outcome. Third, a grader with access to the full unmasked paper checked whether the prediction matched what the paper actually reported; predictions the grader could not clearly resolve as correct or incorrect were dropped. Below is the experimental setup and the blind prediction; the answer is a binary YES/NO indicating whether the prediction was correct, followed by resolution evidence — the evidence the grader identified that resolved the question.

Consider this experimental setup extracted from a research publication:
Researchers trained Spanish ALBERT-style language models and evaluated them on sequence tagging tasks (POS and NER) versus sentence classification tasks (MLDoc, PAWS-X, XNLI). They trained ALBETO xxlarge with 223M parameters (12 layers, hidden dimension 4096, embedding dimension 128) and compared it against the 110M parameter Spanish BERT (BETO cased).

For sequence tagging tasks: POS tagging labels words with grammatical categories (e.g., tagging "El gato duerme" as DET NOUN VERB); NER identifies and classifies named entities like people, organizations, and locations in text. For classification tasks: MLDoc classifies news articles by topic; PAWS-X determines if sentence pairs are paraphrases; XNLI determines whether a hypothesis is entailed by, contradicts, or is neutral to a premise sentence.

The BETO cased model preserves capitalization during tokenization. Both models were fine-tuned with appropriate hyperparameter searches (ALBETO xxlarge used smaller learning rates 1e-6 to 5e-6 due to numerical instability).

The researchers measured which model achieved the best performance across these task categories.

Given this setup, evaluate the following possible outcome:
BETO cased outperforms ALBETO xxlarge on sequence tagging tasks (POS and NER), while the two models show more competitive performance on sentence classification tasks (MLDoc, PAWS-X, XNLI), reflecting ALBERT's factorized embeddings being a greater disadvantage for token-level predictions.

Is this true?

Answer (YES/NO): YES